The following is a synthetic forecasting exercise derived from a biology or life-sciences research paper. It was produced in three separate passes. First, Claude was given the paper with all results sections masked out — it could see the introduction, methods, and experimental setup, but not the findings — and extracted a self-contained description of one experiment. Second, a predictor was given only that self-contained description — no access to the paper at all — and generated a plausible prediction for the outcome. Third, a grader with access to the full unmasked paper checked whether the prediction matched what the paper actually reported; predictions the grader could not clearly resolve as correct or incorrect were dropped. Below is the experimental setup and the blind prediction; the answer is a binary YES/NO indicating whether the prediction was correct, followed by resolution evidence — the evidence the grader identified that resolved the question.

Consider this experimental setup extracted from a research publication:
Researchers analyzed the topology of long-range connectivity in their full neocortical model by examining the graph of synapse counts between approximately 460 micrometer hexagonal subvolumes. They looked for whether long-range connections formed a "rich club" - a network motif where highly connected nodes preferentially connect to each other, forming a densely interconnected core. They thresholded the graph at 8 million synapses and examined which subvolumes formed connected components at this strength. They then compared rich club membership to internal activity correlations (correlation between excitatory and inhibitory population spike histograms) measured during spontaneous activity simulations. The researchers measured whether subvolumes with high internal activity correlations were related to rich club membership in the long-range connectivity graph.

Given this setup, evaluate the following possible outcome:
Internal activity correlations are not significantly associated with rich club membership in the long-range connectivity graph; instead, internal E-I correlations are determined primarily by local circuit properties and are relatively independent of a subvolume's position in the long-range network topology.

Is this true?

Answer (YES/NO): NO